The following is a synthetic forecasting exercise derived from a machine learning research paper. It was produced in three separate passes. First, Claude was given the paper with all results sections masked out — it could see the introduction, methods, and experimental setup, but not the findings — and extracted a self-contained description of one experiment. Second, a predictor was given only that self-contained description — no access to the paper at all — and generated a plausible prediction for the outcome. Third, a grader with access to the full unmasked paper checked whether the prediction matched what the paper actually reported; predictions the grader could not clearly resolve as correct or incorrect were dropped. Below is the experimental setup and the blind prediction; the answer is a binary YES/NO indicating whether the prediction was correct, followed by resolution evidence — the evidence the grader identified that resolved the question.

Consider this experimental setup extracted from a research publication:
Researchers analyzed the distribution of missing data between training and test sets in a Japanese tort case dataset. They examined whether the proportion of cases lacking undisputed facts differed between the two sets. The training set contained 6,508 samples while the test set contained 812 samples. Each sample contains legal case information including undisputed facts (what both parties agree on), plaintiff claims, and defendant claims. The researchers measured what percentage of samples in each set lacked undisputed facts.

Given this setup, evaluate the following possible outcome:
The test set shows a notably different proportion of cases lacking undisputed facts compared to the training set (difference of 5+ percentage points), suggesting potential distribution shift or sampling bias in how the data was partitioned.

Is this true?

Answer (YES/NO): YES